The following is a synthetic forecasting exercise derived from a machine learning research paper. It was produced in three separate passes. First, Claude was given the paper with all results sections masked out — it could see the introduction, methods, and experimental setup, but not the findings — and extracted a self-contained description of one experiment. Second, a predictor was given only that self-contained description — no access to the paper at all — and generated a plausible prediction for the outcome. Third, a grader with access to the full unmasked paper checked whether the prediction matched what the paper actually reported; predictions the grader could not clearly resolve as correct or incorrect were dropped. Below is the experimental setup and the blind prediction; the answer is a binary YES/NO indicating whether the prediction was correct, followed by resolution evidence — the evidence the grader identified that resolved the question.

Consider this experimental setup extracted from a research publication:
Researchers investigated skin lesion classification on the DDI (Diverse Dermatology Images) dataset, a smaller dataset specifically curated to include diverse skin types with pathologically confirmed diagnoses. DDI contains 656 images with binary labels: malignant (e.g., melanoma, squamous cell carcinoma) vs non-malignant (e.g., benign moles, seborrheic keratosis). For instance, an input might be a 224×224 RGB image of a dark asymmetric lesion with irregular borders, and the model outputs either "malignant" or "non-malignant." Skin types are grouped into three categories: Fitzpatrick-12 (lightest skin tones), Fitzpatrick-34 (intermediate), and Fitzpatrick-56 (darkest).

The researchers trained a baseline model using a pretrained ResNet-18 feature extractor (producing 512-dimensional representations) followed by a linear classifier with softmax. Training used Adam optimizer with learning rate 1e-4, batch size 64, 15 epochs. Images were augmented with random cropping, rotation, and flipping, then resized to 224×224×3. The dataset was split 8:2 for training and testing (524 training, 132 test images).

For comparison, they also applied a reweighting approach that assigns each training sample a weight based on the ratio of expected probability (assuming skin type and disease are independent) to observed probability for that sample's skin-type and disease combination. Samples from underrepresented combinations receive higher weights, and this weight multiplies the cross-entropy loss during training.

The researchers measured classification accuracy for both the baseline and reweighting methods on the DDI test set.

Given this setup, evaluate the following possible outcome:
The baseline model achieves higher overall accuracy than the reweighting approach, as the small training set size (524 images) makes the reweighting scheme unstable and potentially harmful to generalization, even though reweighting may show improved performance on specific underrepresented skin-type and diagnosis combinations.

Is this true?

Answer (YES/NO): NO